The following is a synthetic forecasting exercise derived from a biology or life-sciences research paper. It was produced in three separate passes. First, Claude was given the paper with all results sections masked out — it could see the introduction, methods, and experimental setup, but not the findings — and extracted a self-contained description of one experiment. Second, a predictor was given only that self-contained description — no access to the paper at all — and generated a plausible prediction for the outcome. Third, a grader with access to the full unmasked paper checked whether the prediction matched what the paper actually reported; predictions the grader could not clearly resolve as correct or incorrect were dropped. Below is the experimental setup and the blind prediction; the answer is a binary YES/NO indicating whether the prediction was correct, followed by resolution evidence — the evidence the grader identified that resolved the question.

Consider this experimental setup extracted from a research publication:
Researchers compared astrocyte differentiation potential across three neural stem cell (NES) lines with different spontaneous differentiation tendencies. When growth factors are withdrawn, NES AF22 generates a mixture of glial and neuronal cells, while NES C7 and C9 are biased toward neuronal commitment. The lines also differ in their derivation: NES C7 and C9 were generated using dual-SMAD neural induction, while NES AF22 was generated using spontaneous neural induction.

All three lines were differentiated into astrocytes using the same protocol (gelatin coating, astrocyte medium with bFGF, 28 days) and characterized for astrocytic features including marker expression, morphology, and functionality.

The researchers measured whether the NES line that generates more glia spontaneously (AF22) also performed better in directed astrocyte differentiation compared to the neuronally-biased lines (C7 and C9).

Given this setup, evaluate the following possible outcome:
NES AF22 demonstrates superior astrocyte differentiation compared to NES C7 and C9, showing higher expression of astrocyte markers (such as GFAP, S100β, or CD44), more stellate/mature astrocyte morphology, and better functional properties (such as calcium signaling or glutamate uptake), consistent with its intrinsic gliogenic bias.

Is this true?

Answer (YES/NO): NO